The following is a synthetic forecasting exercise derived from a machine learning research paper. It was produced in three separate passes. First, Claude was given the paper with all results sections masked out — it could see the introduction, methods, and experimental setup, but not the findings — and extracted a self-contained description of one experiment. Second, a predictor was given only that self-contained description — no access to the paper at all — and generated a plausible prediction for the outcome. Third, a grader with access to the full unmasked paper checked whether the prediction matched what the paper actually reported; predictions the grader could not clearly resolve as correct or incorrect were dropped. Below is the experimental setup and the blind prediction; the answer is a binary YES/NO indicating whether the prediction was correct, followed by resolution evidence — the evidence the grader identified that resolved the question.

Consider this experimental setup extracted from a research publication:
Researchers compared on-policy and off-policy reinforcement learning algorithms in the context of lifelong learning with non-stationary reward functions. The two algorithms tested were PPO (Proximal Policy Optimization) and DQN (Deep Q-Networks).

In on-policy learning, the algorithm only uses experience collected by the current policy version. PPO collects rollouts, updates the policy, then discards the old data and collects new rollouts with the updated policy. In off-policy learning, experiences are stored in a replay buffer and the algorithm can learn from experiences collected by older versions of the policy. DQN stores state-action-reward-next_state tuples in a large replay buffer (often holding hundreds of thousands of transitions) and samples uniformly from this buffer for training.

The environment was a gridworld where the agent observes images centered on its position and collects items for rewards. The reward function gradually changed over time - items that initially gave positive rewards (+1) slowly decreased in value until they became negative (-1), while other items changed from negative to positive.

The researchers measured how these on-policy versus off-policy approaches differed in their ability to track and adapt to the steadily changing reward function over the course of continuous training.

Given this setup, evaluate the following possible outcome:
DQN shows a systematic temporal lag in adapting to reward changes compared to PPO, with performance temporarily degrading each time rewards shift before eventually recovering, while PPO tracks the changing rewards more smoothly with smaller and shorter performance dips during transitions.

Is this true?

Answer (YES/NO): NO